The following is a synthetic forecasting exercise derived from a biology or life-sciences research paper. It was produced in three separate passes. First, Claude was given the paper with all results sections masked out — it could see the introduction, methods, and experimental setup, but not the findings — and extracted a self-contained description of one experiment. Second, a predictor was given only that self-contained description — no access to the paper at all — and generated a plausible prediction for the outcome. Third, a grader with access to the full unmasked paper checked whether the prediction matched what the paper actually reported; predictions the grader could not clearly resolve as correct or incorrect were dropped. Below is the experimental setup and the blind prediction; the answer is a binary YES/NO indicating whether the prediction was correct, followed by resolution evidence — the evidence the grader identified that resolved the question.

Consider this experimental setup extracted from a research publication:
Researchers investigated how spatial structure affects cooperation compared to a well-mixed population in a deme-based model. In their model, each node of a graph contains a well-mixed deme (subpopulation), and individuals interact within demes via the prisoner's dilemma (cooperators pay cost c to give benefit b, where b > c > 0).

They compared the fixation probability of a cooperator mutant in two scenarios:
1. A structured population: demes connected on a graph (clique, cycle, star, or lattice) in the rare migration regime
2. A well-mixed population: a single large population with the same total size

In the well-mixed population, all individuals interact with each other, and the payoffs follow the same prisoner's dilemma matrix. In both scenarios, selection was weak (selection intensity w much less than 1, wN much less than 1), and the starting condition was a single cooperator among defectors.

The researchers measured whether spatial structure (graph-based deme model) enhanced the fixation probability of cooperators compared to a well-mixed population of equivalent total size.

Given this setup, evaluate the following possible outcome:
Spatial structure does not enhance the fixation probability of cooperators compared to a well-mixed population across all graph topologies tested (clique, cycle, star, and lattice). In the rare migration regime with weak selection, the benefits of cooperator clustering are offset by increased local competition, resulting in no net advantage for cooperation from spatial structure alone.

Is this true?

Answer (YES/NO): YES